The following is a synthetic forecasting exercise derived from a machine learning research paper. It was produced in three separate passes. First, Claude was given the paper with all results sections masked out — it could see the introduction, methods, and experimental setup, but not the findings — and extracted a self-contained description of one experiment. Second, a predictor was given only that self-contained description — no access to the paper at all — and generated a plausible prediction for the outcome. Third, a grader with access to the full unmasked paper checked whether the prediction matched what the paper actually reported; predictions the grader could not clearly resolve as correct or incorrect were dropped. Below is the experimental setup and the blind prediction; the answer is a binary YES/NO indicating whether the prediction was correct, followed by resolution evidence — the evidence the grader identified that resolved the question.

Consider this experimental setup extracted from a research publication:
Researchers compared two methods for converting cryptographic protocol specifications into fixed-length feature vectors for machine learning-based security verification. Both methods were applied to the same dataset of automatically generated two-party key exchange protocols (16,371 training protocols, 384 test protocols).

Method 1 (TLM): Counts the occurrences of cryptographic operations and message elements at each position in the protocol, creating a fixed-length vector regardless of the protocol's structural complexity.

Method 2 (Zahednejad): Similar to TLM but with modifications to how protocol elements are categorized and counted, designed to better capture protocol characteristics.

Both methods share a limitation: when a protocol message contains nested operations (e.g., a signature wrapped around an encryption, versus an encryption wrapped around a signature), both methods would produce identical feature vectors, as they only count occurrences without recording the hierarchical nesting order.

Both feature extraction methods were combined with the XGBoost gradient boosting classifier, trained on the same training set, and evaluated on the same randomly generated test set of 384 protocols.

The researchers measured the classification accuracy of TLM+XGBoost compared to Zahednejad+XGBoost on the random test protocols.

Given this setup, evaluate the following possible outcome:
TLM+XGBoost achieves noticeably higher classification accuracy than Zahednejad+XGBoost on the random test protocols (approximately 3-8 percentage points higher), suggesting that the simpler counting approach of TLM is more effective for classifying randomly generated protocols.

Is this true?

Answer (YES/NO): NO